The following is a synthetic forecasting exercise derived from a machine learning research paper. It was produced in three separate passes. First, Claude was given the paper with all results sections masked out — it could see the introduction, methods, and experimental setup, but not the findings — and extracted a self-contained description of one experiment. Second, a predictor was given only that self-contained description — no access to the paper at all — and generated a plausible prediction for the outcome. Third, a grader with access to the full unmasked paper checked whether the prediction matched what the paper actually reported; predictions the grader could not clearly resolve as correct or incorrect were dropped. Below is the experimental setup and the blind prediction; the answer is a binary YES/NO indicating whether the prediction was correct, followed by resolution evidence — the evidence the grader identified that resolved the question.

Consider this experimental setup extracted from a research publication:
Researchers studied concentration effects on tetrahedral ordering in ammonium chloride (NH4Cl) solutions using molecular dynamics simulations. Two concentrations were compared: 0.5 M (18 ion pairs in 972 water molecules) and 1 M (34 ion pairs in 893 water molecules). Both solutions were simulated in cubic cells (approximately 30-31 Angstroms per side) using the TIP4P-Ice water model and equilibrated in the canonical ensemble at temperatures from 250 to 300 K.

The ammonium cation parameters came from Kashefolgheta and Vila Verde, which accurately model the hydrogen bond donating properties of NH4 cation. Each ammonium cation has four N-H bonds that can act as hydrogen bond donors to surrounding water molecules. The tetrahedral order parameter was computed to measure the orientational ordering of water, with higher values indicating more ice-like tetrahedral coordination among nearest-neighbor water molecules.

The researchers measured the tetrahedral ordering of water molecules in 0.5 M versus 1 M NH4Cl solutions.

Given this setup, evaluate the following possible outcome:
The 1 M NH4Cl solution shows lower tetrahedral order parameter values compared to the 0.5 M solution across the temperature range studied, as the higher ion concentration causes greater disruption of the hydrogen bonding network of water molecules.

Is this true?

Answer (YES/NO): YES